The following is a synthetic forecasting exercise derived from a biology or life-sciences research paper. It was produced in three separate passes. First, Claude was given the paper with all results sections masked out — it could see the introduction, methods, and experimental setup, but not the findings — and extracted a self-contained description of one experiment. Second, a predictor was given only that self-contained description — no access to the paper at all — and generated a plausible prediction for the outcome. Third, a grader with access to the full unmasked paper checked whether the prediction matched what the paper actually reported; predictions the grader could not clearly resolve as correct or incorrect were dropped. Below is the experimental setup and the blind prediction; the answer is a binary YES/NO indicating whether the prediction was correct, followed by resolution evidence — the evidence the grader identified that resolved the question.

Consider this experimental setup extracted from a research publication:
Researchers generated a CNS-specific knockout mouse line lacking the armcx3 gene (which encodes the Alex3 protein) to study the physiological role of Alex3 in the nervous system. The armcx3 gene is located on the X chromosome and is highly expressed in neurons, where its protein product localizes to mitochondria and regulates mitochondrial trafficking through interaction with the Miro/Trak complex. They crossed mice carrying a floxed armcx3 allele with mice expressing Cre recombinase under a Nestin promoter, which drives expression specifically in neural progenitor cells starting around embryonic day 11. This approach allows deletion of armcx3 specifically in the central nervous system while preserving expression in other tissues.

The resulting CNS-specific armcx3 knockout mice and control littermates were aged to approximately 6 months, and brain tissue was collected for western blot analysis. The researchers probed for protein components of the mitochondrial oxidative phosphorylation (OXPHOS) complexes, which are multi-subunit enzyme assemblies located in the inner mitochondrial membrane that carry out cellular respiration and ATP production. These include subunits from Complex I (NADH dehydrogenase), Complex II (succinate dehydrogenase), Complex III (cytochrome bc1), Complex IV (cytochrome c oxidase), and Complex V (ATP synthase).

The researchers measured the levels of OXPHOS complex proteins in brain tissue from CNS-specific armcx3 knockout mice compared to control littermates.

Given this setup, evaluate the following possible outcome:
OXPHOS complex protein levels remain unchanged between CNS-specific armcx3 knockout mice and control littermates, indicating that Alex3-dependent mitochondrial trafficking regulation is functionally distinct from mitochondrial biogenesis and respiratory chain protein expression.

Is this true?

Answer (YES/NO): NO